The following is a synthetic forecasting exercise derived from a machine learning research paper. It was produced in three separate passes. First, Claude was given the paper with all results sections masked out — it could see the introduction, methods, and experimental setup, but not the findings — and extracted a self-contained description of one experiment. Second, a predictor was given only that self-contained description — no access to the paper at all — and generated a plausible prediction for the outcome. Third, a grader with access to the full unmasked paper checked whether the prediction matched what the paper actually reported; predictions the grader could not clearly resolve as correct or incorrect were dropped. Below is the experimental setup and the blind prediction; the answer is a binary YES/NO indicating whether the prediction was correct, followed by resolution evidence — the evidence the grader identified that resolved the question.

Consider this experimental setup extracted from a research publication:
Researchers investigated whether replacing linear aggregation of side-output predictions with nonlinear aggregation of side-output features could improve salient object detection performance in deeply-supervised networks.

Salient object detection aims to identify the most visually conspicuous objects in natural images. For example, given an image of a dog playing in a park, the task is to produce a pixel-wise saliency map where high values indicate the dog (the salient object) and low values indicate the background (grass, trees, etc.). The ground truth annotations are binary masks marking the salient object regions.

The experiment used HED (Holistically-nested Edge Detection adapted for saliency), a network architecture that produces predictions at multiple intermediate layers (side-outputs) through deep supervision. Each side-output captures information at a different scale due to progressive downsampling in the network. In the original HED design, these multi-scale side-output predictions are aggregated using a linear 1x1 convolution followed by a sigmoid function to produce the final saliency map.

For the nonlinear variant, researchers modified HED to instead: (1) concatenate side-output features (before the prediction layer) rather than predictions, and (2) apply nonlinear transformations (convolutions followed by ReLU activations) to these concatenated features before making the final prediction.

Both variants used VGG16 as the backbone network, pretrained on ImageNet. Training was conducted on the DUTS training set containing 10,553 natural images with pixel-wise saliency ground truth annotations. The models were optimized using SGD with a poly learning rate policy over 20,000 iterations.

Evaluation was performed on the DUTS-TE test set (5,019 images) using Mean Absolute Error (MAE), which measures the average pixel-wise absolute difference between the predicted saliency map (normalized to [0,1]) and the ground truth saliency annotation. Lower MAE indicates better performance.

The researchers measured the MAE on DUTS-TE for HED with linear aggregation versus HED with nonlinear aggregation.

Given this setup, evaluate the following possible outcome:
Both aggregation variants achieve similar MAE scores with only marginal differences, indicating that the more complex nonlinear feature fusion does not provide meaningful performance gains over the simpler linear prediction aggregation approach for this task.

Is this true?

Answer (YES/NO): NO